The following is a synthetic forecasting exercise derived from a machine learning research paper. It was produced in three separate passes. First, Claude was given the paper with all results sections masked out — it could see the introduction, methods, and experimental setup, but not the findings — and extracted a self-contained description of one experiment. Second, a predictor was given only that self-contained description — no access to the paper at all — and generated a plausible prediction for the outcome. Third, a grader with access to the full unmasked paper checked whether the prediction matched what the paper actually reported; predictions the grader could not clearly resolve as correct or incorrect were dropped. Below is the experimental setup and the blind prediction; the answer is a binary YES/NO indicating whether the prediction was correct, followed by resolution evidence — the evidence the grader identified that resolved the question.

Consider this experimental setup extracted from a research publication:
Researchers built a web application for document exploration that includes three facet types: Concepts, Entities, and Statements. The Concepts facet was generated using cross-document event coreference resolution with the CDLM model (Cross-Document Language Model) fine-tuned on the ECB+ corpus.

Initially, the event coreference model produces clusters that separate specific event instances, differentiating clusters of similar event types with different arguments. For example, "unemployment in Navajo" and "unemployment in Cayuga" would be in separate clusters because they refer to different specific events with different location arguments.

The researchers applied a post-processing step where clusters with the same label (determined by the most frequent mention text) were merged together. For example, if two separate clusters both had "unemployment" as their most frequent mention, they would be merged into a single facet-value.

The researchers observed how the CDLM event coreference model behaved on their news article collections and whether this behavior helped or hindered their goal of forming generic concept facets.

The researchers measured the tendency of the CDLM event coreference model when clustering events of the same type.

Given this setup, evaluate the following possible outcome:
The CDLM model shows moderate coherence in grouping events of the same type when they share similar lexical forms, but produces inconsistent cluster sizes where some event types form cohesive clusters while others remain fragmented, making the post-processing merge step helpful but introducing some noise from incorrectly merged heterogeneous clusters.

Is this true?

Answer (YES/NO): NO